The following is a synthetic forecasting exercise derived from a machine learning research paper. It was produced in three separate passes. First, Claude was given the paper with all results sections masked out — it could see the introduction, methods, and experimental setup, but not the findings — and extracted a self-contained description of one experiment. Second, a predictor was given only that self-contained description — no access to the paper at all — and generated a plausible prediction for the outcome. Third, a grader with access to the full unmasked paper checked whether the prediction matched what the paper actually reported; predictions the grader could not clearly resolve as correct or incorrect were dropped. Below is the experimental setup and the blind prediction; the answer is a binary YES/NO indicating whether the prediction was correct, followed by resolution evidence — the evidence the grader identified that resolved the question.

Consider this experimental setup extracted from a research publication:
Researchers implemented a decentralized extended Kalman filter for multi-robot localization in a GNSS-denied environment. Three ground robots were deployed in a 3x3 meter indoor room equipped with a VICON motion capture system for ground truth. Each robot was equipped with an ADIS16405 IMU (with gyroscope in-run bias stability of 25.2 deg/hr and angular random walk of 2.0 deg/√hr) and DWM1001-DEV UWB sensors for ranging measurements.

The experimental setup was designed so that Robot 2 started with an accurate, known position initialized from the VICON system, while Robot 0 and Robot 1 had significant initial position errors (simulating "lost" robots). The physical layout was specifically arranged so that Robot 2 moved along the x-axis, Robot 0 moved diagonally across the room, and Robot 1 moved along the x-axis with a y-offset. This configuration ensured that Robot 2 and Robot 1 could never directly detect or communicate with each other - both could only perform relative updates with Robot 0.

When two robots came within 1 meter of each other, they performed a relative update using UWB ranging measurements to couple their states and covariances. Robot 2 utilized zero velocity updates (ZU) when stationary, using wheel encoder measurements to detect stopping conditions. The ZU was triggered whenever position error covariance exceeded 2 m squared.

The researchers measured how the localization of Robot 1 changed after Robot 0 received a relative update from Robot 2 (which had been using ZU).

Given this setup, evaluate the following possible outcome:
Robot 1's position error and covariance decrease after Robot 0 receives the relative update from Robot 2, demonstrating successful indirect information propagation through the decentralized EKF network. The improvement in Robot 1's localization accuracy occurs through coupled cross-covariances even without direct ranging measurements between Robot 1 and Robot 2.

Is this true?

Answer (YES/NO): NO